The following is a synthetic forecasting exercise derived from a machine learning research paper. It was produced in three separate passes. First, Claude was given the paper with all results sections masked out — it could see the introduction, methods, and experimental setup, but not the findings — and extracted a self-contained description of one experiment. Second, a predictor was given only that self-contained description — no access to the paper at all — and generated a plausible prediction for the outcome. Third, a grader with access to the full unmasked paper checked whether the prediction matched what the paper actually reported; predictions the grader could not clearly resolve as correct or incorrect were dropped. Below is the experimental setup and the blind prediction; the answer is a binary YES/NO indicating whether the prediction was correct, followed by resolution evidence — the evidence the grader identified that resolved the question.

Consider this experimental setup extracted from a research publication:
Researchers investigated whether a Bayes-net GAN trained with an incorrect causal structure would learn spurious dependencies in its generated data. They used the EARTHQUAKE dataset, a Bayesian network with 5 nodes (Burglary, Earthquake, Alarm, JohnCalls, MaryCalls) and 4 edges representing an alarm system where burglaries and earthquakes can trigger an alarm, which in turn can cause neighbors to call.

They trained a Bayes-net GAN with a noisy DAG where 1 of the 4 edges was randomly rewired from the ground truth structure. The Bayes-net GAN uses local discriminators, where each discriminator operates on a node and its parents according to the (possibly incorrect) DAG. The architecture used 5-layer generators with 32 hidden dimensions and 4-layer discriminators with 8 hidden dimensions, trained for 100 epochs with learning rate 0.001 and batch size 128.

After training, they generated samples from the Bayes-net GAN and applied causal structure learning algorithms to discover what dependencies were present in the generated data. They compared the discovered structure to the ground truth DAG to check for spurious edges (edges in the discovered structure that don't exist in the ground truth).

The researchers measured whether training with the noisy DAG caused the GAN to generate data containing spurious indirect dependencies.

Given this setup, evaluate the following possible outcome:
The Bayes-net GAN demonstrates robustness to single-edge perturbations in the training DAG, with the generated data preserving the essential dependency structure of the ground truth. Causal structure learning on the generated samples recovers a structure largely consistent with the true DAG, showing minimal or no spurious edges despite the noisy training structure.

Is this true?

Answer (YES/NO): NO